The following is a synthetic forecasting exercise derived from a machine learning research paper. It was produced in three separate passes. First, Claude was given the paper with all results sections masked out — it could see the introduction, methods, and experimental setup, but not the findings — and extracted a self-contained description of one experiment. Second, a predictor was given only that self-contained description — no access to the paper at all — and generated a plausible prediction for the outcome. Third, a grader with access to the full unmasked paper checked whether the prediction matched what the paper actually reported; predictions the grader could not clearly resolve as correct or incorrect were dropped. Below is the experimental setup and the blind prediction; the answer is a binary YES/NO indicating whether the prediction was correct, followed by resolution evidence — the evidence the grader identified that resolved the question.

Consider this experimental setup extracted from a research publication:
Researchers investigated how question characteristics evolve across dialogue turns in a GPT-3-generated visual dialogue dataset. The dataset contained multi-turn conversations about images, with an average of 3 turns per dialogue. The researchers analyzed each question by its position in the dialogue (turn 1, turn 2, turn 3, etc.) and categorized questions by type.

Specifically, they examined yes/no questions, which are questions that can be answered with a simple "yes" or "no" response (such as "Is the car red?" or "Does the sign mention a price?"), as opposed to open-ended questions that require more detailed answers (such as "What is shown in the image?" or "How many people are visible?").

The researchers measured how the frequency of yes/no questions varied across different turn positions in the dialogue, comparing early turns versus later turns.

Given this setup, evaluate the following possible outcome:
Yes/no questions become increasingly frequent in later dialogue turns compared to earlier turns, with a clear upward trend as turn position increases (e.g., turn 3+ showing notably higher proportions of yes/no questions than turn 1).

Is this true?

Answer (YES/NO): YES